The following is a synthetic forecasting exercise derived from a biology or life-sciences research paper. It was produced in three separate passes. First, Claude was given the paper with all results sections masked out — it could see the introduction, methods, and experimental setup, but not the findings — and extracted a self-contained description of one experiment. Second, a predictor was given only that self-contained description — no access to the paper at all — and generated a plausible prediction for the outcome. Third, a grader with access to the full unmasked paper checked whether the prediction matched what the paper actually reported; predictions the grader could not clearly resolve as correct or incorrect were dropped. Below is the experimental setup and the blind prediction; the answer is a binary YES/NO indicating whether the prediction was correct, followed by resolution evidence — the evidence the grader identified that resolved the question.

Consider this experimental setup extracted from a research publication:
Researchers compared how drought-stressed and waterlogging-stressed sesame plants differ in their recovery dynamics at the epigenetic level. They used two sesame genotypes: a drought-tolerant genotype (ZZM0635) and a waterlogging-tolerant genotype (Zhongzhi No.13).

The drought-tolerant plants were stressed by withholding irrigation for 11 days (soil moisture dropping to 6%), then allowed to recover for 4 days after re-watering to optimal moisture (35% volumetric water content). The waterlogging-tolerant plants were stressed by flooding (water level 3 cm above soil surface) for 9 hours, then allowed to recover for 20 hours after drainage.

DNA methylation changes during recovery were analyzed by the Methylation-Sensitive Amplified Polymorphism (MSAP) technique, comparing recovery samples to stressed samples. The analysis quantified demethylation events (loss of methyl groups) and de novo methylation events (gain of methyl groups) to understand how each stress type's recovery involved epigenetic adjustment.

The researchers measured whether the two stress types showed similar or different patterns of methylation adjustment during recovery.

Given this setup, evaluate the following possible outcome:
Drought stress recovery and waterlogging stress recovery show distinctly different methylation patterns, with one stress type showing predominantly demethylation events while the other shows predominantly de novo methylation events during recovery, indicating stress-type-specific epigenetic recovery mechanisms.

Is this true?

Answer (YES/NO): NO